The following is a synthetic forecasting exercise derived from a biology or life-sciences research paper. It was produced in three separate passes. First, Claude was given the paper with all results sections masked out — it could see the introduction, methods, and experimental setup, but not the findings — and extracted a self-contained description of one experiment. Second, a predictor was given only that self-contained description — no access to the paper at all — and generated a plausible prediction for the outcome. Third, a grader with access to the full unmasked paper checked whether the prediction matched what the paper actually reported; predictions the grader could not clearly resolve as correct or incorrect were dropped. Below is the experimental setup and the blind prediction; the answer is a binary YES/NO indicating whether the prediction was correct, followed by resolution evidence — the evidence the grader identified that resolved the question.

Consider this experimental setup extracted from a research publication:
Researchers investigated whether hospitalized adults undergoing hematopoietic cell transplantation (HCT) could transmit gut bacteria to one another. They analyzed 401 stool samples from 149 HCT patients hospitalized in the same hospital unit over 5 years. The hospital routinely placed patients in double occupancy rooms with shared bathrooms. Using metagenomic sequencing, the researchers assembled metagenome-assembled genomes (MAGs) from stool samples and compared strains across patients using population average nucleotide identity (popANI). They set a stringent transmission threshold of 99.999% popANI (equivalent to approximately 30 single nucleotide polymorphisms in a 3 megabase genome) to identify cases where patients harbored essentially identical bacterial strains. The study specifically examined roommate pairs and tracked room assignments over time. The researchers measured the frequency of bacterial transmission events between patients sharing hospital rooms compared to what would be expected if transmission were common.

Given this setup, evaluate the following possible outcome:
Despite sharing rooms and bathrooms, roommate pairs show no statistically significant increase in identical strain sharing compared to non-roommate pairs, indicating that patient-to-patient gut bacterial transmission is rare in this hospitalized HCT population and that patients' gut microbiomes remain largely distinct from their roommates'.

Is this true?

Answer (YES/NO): YES